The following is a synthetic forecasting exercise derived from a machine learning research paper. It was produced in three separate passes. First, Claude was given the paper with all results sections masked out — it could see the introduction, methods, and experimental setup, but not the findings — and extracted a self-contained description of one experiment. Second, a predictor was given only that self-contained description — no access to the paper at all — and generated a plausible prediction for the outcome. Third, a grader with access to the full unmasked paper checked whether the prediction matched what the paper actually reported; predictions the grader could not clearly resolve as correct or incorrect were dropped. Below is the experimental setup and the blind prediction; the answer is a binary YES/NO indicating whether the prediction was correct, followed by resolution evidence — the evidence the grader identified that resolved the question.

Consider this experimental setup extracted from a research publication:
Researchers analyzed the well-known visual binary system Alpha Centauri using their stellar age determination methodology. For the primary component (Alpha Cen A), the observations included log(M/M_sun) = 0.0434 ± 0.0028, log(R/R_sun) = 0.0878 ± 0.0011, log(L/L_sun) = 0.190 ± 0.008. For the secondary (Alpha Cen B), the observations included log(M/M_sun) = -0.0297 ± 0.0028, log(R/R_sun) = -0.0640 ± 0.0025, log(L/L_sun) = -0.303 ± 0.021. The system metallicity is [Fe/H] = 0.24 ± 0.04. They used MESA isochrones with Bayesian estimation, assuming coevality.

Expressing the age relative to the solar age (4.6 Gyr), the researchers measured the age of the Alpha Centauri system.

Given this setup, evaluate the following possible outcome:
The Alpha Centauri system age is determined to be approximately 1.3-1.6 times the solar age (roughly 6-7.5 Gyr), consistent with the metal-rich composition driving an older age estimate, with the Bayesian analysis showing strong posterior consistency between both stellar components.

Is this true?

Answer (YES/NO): NO